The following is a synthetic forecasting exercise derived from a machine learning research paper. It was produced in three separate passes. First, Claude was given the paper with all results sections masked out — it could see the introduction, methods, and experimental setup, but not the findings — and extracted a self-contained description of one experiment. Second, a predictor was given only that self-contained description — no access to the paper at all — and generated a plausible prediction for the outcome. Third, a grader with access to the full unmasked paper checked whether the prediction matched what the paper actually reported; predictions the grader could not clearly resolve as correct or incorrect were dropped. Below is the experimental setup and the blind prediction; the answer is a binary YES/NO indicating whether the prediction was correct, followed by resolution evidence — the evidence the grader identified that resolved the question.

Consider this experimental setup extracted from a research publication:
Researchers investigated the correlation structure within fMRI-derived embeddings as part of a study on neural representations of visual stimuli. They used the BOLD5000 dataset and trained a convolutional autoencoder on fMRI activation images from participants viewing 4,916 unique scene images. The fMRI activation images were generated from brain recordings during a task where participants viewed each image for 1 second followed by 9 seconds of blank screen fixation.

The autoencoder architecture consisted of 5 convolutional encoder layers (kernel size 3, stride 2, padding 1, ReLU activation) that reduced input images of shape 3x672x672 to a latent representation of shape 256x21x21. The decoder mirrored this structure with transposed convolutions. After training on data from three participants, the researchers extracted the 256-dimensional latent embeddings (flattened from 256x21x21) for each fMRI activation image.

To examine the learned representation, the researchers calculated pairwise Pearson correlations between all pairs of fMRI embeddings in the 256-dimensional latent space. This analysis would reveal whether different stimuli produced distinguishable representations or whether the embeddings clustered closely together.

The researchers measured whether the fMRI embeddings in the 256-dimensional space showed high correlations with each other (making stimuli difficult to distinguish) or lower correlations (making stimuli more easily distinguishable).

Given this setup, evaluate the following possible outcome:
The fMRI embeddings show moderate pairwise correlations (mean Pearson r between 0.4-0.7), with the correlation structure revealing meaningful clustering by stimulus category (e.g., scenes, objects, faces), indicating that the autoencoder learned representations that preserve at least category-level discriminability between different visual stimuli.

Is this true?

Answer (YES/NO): NO